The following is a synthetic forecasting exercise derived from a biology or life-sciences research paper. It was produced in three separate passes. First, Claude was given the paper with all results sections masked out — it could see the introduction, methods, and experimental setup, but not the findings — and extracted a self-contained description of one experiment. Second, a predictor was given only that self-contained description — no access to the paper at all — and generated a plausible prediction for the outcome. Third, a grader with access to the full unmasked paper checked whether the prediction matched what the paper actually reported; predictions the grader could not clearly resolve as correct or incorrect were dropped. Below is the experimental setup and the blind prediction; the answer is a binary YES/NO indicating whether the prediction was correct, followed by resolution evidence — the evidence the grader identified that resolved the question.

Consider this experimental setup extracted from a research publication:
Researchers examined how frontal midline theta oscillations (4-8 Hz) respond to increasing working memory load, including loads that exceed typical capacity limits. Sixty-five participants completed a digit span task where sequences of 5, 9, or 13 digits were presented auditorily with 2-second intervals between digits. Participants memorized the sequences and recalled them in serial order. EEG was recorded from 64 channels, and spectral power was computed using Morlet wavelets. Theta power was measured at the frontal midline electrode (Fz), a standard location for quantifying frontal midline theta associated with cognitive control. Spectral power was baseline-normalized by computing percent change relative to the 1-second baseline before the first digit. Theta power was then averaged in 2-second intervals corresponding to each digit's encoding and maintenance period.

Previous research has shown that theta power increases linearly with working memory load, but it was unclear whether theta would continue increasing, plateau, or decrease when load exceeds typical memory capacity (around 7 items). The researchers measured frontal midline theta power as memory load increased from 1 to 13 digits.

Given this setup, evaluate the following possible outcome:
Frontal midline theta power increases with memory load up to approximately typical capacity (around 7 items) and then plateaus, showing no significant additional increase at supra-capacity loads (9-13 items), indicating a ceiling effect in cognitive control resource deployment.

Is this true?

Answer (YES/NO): NO